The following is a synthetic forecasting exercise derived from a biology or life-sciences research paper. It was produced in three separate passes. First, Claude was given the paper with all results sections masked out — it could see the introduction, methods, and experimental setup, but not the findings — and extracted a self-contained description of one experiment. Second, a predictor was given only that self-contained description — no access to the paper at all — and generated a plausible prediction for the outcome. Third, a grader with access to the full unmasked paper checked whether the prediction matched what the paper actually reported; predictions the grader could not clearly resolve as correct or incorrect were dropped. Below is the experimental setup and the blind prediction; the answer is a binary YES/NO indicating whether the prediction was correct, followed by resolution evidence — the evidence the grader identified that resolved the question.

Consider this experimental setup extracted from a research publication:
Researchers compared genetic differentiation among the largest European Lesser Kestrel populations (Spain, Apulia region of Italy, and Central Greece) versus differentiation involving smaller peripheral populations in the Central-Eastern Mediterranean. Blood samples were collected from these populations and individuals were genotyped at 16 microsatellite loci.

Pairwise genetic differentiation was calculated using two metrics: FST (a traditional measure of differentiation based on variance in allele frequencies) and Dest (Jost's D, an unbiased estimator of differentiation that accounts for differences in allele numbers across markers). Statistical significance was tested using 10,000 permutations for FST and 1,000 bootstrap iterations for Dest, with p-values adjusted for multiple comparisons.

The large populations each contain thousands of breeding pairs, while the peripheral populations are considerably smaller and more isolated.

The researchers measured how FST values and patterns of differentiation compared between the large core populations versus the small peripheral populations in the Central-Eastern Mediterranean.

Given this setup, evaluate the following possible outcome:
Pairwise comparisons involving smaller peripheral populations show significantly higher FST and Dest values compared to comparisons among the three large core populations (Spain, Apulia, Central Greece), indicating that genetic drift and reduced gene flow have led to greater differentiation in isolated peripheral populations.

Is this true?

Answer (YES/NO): YES